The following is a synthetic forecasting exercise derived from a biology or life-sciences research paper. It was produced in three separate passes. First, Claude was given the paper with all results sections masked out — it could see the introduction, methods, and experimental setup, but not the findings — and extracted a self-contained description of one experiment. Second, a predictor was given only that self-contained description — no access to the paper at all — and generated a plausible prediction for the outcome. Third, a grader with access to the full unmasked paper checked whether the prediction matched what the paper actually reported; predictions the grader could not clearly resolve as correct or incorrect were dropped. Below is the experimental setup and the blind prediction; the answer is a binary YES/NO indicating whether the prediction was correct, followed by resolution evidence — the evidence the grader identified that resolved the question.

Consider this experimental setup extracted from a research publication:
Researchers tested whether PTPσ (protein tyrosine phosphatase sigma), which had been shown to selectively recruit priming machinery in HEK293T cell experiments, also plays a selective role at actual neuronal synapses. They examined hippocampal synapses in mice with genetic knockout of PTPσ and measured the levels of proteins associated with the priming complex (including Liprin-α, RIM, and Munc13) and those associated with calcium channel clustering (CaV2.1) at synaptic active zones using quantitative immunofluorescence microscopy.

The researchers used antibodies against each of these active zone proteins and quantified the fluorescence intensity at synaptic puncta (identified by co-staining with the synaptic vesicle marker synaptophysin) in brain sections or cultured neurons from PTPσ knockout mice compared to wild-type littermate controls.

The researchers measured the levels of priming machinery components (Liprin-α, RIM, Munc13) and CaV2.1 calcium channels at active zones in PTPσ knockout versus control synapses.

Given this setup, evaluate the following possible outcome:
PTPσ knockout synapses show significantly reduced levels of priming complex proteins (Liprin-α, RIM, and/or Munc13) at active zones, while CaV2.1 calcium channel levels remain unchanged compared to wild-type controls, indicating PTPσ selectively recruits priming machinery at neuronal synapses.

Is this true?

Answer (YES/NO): NO